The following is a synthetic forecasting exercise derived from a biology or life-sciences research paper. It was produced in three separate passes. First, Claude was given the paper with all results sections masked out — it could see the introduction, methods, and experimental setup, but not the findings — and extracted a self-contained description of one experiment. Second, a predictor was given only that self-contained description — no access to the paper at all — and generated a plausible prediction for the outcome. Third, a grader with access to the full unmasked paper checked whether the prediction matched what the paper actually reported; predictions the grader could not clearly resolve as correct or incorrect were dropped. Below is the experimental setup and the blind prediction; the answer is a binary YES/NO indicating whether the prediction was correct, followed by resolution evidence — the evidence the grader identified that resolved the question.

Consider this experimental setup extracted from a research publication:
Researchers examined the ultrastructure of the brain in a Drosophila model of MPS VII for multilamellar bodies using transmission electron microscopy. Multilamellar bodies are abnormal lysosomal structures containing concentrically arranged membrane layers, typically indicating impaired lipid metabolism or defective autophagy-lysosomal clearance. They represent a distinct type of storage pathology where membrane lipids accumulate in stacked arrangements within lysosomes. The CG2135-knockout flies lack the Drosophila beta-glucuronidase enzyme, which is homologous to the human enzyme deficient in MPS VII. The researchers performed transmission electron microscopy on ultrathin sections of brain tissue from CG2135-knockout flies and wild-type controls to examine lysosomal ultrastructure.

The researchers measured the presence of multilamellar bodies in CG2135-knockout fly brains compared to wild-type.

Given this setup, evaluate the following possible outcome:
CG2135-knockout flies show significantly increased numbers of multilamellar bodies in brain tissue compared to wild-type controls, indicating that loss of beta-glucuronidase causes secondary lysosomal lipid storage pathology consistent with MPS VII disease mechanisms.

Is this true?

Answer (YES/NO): YES